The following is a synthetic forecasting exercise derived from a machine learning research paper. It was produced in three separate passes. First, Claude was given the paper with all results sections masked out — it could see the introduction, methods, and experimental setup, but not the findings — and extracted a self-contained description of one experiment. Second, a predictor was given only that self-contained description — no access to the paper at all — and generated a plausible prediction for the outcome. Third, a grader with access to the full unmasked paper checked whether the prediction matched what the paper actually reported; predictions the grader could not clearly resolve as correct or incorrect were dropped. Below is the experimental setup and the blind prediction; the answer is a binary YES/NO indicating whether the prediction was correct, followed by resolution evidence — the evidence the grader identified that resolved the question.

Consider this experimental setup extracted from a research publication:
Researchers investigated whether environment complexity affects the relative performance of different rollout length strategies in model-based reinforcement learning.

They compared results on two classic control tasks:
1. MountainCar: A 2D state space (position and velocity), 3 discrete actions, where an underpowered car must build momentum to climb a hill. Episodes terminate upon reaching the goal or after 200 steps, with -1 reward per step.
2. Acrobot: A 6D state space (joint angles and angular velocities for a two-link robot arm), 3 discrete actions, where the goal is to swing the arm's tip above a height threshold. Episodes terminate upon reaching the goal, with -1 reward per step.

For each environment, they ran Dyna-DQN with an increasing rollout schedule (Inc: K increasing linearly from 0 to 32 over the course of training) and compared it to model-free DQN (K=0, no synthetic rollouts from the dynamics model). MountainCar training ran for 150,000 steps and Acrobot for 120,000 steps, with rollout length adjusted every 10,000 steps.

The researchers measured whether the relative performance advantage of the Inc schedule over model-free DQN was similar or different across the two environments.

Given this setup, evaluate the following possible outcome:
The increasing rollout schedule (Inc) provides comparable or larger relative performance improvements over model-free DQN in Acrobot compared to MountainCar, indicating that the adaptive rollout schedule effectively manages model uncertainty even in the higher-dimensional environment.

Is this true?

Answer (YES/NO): NO